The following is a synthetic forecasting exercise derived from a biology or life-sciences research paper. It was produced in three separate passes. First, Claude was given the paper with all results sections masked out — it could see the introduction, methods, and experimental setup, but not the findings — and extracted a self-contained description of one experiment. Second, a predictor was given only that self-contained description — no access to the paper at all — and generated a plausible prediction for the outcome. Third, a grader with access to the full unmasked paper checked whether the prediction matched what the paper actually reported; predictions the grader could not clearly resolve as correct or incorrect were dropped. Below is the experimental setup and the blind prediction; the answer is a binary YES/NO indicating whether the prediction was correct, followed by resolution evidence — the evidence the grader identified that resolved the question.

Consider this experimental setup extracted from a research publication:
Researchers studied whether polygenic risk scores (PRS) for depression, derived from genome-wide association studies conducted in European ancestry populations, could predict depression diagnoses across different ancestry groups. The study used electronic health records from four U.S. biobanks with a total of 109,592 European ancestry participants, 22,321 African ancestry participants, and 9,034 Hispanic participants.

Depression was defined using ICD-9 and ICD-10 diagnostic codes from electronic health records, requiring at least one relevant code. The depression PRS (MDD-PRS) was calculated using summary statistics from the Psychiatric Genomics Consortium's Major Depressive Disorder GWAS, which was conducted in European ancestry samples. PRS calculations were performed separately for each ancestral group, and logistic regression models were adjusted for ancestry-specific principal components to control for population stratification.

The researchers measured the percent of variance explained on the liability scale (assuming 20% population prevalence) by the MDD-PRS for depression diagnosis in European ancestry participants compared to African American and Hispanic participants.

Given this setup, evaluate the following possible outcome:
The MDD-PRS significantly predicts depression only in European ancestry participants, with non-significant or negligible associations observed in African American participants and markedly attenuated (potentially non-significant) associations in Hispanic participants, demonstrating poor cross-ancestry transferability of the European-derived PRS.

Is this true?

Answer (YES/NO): NO